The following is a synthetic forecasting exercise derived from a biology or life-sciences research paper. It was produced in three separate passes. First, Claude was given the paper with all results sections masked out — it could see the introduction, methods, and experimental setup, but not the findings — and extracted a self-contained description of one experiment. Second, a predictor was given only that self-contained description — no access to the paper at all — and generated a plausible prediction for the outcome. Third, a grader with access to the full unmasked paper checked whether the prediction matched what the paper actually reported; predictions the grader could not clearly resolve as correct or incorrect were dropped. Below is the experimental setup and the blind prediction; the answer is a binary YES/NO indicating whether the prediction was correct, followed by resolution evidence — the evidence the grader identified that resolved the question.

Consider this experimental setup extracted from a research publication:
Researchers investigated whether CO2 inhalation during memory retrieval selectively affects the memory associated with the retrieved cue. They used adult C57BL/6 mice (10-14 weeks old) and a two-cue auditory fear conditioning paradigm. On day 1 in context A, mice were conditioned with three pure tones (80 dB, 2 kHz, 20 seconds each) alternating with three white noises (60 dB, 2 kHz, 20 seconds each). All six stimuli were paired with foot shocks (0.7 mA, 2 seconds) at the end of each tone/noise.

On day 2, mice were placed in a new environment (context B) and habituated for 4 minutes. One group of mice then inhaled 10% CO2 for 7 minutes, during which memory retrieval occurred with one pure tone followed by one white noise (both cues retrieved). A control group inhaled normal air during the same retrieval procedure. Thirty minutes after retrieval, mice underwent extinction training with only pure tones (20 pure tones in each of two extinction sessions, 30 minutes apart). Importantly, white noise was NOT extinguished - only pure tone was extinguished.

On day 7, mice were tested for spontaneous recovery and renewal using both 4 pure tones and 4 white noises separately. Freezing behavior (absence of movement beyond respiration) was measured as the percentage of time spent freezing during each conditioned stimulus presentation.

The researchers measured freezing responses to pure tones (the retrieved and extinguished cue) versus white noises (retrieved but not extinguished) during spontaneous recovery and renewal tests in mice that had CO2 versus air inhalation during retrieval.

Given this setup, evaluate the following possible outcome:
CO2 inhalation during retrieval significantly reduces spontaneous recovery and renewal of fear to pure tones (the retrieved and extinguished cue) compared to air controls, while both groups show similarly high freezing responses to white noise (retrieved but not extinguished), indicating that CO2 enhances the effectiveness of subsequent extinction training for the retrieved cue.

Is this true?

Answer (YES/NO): YES